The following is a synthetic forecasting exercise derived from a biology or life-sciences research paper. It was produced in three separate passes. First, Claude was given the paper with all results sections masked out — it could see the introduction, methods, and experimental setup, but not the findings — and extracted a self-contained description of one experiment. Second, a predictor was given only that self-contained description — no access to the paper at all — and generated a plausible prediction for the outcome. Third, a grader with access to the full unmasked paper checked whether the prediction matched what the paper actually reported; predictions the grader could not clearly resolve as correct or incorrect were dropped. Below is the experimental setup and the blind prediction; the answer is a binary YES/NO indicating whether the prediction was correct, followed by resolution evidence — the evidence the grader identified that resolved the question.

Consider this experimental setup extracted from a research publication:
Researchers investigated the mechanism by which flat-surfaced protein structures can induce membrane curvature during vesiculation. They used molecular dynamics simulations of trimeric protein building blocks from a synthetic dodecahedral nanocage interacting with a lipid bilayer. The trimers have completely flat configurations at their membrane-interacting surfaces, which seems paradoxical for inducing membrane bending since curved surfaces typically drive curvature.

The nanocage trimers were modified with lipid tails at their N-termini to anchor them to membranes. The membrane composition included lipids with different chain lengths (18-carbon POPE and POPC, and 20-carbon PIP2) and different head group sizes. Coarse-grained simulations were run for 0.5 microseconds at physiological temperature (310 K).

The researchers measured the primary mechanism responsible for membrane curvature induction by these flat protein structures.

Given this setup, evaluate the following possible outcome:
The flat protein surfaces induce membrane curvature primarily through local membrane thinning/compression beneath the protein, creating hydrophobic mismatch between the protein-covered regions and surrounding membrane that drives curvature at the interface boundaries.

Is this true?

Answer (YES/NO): NO